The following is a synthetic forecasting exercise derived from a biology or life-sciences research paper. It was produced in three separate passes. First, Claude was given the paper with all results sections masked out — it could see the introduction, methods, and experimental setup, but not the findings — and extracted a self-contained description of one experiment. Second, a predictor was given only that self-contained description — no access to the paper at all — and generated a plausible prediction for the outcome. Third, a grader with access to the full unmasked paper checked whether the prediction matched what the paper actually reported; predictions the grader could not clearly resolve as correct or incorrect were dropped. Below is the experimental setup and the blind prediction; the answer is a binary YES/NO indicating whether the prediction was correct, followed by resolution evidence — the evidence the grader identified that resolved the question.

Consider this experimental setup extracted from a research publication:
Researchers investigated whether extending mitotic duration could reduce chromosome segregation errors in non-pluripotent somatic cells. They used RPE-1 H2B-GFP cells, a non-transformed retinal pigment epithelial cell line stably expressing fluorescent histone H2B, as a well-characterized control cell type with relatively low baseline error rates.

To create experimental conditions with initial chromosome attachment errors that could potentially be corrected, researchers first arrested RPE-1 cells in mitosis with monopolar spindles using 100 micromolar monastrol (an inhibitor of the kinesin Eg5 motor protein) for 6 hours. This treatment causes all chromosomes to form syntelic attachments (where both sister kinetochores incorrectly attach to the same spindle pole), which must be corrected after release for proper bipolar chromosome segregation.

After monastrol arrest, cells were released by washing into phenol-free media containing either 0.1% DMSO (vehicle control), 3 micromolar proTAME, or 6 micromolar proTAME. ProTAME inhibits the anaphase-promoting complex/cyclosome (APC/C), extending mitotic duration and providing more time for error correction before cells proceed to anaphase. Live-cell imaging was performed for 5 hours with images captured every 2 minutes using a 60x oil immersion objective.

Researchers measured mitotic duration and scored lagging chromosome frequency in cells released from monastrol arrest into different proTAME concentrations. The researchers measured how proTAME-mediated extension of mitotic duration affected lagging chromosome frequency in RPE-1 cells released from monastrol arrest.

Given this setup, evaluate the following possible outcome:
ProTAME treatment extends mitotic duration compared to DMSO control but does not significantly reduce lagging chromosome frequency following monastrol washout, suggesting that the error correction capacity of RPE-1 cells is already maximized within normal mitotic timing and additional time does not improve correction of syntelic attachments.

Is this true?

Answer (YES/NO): NO